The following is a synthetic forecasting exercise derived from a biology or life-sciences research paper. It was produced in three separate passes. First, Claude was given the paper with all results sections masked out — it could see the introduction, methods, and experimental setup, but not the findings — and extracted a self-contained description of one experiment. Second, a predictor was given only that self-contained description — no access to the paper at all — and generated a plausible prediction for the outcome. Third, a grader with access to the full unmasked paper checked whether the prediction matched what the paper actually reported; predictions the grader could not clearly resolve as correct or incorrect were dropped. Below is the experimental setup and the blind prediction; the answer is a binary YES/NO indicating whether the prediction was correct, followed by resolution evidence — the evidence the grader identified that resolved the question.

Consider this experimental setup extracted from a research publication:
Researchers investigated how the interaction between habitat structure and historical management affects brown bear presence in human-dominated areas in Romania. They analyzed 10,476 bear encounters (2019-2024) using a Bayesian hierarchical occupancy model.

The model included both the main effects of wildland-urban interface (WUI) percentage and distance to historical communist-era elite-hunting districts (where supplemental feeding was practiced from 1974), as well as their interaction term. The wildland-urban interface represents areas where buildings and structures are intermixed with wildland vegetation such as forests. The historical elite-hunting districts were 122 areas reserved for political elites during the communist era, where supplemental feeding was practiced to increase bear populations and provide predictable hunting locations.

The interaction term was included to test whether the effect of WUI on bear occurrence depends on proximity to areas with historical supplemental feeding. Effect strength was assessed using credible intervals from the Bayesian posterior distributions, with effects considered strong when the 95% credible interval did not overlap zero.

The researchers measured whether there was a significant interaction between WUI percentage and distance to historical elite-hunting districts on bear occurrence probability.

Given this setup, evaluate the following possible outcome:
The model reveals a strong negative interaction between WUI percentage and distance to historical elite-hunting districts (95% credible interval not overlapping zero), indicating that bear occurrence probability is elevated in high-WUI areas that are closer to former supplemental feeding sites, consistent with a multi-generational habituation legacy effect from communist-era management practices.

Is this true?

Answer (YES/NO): YES